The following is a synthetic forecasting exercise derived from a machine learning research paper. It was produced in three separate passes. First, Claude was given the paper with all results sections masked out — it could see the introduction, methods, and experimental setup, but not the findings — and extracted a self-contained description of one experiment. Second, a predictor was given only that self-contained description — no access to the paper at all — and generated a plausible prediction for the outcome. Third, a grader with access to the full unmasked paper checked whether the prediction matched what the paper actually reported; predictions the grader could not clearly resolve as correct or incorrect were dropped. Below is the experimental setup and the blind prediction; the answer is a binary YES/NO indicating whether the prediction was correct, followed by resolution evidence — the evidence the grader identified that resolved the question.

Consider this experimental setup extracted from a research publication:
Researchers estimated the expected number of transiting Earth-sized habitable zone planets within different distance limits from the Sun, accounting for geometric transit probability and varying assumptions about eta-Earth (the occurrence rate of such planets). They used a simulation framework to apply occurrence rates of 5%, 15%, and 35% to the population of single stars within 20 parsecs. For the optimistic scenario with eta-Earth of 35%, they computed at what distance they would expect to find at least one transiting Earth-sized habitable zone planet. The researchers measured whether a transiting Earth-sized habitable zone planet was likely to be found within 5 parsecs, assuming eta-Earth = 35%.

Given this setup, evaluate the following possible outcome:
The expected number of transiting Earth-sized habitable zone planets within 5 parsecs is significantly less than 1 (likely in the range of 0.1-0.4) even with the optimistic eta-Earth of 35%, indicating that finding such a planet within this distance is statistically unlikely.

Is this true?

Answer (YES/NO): YES